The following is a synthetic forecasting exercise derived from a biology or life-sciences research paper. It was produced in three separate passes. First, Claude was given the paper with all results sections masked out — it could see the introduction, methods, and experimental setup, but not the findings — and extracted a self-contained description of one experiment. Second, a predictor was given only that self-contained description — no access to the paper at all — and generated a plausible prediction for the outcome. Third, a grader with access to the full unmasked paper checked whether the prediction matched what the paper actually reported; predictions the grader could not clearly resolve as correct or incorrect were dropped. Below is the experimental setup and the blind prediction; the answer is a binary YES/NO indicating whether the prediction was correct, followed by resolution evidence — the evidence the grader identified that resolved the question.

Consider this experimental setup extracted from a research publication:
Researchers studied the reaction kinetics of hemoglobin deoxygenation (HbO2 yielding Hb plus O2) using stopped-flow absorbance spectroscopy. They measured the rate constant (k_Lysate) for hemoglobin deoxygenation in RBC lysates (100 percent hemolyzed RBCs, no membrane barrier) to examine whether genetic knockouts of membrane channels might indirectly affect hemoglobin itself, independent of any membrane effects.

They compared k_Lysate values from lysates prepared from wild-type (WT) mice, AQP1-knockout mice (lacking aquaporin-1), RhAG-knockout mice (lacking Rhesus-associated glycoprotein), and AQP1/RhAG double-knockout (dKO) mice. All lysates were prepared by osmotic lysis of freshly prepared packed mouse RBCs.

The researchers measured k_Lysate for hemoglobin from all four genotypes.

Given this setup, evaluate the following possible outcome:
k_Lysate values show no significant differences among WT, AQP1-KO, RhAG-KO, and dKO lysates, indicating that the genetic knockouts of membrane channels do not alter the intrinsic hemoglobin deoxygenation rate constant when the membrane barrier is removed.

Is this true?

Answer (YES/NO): NO